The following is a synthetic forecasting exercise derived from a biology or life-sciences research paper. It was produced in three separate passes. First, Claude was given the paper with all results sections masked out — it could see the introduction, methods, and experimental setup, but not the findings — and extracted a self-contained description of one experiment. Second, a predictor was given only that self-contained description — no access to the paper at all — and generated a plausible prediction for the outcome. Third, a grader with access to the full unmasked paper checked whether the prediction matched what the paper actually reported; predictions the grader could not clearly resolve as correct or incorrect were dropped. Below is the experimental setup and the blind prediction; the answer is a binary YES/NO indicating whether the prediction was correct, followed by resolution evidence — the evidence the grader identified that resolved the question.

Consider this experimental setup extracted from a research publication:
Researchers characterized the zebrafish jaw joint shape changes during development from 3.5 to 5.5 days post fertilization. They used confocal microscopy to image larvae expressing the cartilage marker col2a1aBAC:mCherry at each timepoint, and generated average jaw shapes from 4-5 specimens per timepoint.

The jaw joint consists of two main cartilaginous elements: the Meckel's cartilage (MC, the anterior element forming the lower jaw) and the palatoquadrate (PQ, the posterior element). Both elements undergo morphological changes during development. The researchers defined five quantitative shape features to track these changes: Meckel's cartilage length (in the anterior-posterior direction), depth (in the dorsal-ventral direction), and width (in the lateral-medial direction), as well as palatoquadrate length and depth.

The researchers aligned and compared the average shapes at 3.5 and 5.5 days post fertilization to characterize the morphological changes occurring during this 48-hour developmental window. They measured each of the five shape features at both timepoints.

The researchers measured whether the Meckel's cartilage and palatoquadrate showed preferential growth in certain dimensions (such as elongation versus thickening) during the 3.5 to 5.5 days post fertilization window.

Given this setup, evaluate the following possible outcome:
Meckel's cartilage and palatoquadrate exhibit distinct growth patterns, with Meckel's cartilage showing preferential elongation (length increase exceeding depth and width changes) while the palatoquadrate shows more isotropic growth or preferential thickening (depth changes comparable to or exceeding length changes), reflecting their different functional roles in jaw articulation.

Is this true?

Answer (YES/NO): NO